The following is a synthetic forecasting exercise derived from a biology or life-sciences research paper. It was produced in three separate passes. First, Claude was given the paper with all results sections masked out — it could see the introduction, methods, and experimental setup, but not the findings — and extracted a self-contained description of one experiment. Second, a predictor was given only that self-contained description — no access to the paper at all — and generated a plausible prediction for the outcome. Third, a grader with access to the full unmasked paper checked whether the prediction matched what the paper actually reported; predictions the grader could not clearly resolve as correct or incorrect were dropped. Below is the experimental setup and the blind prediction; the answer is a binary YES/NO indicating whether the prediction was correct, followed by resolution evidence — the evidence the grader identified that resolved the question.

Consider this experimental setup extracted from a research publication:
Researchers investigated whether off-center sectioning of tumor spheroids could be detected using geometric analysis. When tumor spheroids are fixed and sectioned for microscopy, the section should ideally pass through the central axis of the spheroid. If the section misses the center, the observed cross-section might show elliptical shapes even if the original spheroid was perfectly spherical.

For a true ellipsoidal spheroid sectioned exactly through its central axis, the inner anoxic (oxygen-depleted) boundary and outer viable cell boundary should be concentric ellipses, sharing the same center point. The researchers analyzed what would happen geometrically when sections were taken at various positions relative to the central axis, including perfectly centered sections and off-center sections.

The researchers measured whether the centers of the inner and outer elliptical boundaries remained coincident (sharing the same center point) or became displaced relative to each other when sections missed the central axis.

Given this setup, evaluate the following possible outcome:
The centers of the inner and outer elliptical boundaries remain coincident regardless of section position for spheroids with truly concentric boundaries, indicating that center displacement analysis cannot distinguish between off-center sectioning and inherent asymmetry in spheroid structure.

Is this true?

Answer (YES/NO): NO